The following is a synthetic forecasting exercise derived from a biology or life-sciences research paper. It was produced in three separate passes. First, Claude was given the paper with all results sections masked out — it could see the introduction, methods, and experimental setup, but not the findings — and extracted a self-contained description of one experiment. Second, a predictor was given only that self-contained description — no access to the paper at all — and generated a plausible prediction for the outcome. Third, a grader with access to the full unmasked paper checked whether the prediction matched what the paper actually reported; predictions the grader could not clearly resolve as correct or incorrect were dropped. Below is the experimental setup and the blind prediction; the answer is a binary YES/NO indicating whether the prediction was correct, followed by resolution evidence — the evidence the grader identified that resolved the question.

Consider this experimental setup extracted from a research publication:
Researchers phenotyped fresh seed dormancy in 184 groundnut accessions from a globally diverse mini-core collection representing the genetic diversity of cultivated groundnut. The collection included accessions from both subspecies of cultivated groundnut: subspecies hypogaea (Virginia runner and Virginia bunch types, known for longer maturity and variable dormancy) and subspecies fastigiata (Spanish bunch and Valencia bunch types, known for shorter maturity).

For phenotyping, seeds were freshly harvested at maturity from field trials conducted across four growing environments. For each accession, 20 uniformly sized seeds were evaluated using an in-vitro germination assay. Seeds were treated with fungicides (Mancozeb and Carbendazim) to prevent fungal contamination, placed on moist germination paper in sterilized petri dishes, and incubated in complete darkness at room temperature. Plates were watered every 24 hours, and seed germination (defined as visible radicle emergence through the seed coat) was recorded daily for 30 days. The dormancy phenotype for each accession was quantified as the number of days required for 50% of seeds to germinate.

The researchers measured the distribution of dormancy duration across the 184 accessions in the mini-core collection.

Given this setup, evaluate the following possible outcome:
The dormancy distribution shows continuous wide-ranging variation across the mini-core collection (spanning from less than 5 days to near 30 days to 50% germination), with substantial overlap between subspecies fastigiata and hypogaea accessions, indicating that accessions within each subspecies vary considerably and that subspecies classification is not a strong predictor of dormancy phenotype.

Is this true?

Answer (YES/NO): NO